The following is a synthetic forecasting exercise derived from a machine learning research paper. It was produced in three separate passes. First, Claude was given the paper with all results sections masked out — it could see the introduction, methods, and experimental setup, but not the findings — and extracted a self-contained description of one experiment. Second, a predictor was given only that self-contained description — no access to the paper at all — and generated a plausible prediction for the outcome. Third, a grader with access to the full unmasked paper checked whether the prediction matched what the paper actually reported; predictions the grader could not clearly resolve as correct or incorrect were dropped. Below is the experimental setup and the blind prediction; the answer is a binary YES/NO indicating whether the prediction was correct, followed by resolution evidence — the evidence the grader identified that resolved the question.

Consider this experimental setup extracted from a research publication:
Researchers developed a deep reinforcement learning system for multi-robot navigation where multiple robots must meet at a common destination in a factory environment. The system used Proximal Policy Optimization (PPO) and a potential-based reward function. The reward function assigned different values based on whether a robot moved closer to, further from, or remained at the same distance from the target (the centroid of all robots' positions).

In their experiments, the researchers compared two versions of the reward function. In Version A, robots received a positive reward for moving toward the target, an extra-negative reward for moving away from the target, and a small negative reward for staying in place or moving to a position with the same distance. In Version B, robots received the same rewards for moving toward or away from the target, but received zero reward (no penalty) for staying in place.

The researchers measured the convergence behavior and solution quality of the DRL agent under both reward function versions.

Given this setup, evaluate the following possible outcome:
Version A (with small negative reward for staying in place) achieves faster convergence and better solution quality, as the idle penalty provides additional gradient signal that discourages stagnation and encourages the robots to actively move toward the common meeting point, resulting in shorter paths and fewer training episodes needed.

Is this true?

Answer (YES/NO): YES